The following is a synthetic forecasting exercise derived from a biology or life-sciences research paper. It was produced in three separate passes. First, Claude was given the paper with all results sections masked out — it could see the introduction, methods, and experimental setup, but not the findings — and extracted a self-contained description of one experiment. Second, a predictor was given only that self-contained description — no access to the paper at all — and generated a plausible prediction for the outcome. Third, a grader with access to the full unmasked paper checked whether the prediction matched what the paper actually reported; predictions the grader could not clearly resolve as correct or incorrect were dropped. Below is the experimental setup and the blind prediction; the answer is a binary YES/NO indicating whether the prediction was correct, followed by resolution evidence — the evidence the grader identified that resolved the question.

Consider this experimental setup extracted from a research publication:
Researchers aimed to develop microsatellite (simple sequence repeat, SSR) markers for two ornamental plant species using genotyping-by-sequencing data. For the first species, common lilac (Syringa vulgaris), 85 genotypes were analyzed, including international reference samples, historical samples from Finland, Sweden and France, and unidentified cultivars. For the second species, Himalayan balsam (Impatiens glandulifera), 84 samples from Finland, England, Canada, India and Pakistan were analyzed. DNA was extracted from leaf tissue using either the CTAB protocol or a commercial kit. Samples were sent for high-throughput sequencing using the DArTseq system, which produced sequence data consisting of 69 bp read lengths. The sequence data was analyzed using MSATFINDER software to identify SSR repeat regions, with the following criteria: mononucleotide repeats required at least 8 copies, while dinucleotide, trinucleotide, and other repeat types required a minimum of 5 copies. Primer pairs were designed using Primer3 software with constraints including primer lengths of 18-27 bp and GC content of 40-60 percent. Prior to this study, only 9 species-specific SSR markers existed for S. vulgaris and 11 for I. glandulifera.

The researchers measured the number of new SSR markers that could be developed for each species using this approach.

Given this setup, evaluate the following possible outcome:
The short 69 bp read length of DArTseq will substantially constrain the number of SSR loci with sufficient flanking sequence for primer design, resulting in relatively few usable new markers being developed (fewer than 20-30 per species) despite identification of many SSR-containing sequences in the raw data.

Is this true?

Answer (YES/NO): NO